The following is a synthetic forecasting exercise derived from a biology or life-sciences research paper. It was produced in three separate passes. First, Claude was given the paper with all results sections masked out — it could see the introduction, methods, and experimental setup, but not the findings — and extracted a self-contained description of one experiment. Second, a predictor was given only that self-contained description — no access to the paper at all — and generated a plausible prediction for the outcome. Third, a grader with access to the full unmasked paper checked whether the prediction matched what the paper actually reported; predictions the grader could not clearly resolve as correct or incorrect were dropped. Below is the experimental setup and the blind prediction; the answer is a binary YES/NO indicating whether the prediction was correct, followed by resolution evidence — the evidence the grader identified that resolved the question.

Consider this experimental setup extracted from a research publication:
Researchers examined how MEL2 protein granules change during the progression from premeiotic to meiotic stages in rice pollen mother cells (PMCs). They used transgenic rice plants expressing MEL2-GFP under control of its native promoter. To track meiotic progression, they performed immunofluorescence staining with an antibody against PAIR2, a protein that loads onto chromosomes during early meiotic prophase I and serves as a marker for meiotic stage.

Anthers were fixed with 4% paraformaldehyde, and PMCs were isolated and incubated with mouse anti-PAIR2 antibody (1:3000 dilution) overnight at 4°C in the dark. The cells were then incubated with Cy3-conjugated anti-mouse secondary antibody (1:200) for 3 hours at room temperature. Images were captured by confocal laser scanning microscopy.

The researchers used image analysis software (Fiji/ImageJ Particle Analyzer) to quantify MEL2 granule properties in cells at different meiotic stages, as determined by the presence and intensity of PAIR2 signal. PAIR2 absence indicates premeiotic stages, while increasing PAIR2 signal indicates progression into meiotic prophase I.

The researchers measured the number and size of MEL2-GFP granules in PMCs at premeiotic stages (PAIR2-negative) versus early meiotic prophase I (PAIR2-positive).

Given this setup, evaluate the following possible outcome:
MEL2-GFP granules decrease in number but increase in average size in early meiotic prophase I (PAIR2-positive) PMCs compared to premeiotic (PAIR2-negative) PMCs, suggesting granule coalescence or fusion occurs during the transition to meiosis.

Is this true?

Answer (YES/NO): NO